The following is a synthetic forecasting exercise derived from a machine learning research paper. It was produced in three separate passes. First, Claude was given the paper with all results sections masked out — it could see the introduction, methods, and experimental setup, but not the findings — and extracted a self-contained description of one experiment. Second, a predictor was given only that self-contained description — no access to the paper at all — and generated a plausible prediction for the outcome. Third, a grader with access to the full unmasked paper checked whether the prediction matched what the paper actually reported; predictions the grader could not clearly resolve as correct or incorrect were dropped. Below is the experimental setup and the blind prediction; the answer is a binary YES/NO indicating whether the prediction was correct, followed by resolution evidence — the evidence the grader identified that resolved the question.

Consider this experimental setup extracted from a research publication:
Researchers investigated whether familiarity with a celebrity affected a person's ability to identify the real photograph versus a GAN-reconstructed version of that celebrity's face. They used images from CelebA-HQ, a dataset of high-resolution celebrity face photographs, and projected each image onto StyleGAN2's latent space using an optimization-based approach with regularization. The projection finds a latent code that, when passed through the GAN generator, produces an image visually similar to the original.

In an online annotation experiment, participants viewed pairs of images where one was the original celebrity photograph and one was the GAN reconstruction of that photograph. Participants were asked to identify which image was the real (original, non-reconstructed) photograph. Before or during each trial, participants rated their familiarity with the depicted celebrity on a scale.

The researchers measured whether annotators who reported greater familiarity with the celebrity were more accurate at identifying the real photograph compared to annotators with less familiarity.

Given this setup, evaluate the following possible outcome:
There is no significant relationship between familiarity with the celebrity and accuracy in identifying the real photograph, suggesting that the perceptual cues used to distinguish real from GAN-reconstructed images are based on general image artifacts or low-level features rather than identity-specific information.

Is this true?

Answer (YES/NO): NO